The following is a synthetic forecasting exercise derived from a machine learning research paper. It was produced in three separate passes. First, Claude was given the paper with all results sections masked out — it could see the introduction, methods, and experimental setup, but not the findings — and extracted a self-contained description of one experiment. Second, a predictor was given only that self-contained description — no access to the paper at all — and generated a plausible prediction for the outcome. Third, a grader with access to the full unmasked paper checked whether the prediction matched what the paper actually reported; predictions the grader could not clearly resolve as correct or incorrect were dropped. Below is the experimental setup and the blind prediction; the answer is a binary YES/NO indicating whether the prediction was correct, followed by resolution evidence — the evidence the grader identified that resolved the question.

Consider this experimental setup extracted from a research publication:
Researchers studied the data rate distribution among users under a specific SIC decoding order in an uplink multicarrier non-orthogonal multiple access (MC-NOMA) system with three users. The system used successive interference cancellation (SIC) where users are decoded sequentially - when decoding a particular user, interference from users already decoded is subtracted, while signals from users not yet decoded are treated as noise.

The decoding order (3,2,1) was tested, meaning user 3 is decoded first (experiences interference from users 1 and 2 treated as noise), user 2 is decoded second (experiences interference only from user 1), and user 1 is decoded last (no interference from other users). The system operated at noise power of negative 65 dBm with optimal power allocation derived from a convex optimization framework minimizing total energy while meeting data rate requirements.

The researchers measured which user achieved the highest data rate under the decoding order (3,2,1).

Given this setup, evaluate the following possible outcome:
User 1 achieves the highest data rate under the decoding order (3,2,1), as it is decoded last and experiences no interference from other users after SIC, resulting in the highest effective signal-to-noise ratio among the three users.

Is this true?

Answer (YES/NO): NO